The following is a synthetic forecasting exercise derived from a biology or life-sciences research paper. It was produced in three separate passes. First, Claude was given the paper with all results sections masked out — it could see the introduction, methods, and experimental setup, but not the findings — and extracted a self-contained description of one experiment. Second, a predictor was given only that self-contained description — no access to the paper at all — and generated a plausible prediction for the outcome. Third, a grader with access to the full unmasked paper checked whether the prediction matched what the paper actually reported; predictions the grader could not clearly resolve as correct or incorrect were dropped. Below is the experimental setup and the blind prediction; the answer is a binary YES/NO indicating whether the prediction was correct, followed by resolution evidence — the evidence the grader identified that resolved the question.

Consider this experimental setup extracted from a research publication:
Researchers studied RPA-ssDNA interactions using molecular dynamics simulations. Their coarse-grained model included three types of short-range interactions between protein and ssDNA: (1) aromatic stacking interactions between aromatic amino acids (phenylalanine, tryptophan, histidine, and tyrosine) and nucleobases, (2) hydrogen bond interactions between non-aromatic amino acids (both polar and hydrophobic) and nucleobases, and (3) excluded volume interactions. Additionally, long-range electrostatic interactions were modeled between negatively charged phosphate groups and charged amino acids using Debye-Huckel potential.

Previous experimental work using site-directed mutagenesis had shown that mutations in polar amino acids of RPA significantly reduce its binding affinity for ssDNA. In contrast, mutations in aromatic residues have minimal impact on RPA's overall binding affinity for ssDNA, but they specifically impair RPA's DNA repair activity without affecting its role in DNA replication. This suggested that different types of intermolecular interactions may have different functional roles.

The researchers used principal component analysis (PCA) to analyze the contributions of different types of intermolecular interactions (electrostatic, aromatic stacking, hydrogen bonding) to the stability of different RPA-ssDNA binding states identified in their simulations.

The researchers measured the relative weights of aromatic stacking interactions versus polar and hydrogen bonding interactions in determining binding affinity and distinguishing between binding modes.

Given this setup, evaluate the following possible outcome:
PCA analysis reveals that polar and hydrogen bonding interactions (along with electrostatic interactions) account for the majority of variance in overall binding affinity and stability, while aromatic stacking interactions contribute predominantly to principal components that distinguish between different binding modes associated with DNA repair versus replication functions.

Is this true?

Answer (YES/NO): NO